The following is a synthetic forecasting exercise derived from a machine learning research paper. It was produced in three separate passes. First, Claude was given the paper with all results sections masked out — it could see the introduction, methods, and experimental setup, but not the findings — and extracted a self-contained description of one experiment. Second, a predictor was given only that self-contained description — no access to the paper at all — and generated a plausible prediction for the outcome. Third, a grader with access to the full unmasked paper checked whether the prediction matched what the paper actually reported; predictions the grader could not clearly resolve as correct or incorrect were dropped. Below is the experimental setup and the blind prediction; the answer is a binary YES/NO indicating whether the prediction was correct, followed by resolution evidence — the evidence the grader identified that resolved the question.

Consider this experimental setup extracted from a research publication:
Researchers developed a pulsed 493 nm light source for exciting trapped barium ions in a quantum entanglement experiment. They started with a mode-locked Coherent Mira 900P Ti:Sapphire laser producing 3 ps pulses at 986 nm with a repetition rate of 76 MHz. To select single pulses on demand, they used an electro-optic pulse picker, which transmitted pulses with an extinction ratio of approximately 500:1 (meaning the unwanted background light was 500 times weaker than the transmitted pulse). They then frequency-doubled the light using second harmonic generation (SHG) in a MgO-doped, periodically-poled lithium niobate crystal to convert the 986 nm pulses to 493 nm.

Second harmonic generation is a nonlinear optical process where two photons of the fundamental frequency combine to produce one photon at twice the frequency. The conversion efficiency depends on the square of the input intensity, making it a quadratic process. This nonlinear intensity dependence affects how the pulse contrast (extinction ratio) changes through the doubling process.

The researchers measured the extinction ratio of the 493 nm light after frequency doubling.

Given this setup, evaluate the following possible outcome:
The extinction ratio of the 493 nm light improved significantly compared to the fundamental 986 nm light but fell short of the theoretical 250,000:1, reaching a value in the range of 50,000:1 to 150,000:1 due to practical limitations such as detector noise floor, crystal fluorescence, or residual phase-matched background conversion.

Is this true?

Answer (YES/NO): NO